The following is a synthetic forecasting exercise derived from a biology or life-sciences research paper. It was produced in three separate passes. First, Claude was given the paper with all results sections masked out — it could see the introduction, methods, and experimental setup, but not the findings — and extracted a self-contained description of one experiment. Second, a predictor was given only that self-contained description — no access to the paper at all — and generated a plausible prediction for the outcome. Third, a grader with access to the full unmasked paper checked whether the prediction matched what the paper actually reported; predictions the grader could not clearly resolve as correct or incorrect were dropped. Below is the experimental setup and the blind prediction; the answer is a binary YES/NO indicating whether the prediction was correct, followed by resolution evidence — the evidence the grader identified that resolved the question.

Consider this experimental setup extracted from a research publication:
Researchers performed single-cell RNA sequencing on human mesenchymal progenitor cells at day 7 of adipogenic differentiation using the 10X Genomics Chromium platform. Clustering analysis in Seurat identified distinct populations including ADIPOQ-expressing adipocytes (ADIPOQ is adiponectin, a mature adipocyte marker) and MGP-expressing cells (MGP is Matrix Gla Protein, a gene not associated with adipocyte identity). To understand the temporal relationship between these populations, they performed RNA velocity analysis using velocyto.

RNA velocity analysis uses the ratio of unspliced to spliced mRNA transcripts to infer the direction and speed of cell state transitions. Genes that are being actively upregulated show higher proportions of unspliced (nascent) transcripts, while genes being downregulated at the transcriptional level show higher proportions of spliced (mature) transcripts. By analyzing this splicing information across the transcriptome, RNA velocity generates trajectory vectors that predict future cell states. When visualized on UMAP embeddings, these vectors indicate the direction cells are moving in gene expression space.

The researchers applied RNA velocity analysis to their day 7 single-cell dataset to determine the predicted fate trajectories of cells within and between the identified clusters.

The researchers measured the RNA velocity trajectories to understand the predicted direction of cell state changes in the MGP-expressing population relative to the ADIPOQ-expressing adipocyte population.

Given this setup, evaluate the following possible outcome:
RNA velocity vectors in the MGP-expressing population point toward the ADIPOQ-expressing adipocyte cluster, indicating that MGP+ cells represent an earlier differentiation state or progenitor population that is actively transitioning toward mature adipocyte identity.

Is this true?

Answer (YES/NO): NO